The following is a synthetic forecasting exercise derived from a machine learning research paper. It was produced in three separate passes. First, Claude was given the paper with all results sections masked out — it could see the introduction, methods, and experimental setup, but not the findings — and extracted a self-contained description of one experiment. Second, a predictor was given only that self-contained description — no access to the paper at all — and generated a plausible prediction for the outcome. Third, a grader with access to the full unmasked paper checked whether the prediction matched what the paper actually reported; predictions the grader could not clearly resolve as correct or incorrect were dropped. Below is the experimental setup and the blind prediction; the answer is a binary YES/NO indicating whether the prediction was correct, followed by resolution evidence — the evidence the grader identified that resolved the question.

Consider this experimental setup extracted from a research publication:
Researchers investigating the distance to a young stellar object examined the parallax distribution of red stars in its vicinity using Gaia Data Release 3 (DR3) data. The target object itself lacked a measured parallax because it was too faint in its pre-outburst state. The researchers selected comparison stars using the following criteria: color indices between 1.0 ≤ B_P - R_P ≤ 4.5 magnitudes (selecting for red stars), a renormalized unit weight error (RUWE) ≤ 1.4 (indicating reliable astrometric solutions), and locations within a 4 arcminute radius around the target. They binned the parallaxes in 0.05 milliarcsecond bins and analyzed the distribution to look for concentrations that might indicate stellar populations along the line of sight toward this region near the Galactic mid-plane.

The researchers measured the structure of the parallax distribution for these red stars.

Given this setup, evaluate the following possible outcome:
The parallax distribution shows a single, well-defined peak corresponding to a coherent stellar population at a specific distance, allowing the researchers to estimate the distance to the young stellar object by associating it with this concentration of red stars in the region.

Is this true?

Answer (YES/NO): NO